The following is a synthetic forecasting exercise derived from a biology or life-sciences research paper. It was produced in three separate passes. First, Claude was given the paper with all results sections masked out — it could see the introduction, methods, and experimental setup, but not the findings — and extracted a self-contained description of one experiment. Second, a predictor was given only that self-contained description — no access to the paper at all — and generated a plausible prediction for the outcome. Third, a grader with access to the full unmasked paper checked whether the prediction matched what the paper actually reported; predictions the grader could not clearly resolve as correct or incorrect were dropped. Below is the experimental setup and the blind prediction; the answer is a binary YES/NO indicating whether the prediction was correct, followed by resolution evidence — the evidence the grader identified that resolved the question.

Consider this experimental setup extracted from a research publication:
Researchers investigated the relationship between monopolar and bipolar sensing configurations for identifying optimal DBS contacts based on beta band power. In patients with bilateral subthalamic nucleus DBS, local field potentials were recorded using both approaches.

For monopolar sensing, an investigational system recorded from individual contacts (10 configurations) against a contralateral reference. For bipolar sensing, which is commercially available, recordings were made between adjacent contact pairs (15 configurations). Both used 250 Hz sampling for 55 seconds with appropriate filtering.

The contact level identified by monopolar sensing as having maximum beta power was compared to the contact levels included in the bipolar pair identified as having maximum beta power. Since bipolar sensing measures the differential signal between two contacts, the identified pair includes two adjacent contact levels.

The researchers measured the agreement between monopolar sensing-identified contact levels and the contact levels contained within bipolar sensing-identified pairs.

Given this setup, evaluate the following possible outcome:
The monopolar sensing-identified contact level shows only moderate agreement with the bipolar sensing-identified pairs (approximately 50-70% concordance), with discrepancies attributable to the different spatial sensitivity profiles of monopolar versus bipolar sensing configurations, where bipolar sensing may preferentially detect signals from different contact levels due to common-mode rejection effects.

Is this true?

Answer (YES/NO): NO